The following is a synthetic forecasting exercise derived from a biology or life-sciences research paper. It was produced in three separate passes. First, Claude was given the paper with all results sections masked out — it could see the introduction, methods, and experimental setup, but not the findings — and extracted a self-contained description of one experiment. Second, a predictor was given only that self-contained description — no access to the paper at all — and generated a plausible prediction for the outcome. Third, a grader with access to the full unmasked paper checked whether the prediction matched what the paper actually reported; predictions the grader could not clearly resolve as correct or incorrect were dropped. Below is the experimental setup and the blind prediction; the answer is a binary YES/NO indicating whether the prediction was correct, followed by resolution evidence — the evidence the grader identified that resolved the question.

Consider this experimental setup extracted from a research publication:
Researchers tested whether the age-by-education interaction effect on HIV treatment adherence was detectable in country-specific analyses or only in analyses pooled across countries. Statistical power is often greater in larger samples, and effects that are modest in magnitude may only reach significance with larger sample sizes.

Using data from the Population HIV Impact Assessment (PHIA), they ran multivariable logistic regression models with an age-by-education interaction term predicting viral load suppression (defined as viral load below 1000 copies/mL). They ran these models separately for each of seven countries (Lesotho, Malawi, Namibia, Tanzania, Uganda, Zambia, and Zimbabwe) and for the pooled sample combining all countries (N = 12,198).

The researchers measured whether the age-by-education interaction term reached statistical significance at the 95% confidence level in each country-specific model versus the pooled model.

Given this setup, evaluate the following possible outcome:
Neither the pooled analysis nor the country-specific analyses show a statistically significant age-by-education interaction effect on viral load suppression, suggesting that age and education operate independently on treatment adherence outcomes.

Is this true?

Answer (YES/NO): NO